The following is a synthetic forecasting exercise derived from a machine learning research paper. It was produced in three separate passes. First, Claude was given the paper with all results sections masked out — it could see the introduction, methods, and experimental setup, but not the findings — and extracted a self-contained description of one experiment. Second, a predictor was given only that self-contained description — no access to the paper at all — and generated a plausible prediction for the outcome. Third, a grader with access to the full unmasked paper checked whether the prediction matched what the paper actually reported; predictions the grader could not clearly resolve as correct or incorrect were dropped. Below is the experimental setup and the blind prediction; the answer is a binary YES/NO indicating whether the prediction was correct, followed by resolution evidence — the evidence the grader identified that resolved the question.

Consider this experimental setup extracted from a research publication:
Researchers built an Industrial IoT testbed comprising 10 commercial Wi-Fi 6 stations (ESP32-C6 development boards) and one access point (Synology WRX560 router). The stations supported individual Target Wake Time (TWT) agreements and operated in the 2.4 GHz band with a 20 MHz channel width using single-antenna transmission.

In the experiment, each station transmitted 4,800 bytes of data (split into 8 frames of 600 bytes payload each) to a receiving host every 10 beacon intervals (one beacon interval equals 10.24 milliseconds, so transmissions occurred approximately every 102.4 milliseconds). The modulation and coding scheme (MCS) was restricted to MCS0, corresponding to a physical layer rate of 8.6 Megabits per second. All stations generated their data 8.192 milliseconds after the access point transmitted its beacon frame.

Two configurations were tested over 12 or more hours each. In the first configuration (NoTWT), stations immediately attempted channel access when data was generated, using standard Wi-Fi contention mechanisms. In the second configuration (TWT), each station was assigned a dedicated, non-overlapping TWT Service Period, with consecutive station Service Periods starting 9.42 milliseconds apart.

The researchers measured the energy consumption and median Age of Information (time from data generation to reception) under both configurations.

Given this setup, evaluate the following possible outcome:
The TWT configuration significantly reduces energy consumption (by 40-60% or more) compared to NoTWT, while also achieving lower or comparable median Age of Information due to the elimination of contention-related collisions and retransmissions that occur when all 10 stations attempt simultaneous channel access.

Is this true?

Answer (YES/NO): YES